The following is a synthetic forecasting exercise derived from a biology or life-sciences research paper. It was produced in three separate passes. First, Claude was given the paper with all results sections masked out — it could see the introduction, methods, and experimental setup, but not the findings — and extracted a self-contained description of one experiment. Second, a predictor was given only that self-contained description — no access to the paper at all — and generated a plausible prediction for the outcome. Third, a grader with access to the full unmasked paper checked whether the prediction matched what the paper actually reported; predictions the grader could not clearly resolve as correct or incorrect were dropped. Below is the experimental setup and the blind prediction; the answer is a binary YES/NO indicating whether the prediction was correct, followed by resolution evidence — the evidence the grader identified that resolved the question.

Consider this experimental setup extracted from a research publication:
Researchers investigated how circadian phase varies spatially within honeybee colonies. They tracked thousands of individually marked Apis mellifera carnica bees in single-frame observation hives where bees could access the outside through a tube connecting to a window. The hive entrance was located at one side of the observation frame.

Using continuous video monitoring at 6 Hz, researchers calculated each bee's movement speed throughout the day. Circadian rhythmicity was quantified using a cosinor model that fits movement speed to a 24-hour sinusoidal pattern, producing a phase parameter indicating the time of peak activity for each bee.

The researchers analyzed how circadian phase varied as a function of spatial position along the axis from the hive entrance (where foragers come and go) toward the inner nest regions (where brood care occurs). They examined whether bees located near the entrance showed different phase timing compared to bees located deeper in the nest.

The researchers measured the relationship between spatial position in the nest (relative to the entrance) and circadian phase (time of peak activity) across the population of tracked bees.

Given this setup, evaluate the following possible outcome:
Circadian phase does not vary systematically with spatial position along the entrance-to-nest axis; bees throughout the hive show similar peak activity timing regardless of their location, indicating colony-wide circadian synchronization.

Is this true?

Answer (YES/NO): NO